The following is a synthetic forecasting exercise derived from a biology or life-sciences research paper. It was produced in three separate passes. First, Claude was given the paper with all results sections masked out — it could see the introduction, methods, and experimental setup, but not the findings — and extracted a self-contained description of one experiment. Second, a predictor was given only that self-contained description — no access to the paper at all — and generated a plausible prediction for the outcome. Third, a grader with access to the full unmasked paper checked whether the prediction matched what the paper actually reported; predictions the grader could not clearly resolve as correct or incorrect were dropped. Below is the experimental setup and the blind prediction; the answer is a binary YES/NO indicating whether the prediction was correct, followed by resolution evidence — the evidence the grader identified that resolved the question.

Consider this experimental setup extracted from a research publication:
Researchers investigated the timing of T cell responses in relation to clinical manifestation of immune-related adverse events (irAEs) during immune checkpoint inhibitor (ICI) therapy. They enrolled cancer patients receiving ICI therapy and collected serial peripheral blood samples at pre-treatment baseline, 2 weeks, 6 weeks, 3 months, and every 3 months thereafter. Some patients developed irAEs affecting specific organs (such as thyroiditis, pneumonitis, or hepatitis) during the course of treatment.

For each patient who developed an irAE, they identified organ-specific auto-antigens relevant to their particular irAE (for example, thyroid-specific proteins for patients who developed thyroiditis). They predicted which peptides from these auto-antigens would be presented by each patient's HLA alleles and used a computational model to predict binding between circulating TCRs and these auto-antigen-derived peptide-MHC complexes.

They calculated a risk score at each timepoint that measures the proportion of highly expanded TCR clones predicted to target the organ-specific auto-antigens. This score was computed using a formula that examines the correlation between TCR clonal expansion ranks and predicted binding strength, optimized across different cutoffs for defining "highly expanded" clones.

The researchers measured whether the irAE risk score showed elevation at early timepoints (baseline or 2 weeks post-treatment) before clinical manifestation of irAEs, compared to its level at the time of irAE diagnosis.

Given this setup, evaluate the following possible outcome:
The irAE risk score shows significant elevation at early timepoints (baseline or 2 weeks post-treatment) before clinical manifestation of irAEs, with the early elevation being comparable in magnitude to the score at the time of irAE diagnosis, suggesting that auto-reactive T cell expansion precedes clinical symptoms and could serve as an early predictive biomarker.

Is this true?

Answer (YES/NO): NO